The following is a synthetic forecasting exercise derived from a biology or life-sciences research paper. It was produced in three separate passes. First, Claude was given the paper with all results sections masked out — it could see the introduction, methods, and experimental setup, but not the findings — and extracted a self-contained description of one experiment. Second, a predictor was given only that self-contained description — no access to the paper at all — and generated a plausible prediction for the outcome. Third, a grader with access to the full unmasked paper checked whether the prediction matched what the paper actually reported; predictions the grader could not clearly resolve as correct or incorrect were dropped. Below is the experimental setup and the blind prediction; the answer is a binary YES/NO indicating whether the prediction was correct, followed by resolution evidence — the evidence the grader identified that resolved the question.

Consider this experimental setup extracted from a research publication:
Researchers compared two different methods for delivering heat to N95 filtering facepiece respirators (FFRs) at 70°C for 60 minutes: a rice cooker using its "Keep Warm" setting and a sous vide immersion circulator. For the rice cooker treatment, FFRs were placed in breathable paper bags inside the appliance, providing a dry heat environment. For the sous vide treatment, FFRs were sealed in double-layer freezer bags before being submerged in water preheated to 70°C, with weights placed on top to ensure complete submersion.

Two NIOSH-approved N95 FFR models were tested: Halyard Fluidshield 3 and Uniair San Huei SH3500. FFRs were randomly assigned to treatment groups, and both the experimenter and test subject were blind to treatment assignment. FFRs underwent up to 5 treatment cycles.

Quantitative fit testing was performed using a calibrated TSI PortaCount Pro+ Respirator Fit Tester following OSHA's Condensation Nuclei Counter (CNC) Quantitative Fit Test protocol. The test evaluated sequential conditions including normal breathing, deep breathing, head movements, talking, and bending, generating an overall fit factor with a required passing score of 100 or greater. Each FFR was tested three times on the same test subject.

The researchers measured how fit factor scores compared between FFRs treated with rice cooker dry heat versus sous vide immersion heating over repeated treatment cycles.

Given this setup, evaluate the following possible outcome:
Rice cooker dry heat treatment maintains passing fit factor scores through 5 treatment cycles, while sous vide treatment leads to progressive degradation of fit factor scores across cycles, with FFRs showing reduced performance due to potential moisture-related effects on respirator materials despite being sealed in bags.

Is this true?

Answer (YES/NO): YES